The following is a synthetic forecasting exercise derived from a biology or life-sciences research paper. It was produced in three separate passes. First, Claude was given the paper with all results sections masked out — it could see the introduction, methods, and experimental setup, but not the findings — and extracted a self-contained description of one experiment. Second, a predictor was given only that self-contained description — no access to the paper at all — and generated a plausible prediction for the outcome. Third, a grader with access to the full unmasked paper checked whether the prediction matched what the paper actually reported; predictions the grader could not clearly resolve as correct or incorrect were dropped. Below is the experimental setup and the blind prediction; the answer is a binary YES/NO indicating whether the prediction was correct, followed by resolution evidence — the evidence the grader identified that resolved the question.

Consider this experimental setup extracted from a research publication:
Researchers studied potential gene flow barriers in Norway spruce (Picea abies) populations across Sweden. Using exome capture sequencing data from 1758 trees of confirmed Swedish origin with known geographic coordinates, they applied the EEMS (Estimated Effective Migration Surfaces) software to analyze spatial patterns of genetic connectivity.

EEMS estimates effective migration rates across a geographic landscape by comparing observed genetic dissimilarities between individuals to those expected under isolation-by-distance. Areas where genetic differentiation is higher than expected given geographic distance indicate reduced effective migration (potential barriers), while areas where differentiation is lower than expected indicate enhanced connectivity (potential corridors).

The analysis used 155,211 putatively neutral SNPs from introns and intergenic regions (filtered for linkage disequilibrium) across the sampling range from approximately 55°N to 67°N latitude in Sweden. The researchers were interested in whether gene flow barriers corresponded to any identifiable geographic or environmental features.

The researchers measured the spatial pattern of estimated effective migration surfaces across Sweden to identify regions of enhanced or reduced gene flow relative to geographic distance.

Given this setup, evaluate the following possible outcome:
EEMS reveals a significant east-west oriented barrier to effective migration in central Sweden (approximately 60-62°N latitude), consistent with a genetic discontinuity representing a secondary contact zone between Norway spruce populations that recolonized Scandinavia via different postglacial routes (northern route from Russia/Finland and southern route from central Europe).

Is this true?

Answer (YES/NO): NO